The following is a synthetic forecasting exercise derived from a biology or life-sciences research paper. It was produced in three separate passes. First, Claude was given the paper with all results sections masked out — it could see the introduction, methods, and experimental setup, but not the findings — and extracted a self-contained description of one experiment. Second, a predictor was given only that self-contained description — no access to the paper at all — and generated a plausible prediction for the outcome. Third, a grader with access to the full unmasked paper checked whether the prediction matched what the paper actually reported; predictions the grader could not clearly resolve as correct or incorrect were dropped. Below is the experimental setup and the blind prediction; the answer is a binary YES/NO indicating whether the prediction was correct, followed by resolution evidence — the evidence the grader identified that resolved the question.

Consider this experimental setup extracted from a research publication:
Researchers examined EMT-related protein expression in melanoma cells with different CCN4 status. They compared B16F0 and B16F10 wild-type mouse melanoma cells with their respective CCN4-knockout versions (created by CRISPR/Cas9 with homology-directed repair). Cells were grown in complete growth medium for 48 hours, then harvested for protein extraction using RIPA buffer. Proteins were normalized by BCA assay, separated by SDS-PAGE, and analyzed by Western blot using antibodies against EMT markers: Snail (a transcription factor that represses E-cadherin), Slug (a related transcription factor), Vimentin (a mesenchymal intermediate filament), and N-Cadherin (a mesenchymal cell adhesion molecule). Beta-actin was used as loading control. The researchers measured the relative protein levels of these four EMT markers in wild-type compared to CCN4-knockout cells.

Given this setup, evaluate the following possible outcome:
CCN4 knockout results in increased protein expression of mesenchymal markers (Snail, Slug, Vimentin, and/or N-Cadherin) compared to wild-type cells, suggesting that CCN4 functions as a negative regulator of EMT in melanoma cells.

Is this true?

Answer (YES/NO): NO